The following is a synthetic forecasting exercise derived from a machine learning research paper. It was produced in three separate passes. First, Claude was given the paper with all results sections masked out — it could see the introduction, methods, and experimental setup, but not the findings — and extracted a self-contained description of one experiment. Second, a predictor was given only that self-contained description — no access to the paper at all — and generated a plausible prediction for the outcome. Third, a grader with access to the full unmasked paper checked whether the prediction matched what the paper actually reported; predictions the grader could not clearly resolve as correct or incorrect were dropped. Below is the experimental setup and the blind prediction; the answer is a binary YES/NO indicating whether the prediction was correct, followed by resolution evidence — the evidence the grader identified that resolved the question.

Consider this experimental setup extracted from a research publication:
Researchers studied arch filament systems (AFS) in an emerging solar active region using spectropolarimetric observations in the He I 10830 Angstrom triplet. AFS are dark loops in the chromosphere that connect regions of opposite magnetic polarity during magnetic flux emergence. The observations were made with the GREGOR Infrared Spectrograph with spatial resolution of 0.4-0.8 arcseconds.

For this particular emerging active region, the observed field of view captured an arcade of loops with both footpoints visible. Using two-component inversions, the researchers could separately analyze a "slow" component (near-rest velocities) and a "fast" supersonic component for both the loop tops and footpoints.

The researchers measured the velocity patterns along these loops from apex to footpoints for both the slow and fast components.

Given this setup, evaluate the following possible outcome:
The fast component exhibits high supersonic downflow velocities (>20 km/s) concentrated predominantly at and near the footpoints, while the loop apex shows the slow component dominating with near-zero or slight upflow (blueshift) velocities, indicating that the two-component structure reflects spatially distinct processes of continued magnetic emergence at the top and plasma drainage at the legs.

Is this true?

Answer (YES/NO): YES